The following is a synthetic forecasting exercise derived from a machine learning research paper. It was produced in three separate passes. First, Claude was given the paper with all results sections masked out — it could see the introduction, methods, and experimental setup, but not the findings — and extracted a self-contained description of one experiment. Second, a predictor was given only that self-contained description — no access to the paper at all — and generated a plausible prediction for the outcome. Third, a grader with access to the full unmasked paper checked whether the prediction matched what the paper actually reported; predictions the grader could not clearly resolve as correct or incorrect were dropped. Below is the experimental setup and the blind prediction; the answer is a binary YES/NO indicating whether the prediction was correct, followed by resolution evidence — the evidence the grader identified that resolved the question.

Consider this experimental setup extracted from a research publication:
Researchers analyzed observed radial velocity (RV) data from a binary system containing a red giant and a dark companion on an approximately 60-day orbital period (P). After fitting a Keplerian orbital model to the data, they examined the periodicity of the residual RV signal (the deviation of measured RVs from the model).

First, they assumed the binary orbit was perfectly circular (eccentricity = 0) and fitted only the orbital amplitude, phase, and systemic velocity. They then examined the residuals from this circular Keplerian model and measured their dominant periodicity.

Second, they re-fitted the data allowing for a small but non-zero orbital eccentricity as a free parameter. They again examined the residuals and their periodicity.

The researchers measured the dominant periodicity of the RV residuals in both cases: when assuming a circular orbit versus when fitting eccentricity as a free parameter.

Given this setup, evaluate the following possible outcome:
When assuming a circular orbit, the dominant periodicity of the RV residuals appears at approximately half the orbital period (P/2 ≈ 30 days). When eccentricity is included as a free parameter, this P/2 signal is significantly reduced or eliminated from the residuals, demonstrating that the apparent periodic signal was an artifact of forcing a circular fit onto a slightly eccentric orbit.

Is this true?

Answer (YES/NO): NO